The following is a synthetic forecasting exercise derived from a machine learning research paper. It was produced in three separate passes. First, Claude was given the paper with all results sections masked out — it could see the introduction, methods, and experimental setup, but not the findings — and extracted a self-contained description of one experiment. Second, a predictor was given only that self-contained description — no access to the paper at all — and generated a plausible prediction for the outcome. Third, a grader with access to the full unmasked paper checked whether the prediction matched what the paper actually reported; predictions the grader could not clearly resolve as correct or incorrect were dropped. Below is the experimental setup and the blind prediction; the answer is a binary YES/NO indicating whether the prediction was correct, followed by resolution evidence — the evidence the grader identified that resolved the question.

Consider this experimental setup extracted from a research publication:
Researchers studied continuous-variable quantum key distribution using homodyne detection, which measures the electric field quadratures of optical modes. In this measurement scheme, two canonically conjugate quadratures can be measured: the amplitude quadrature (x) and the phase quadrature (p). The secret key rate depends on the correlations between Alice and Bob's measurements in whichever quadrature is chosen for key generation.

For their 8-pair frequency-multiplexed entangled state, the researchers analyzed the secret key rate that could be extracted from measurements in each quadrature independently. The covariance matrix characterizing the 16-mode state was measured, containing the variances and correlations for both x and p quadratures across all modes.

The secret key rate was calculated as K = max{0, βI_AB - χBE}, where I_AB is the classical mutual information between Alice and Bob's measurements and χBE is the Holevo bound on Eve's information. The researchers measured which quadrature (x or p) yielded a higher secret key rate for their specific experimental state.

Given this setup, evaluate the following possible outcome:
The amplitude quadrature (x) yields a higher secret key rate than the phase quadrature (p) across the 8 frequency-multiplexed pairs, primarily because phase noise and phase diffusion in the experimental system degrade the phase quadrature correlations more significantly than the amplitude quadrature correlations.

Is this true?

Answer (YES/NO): NO